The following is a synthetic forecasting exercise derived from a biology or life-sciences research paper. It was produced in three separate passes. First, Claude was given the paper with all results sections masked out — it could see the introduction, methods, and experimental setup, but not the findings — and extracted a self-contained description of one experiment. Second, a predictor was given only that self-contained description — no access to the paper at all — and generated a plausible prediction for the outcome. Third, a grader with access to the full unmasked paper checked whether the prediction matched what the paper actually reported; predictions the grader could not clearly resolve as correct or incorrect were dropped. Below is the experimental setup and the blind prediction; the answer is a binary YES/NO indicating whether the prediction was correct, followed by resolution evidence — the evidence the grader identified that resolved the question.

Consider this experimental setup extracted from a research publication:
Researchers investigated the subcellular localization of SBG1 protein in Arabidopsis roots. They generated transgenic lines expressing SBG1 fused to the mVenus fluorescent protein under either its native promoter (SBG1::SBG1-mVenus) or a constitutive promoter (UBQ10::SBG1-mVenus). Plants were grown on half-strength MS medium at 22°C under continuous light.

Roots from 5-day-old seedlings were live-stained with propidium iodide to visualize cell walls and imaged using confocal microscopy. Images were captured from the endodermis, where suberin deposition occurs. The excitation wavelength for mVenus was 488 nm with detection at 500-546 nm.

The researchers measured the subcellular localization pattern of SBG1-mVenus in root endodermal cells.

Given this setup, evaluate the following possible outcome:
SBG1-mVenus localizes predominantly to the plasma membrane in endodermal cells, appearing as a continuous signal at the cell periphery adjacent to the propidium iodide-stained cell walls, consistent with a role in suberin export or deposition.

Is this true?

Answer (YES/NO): NO